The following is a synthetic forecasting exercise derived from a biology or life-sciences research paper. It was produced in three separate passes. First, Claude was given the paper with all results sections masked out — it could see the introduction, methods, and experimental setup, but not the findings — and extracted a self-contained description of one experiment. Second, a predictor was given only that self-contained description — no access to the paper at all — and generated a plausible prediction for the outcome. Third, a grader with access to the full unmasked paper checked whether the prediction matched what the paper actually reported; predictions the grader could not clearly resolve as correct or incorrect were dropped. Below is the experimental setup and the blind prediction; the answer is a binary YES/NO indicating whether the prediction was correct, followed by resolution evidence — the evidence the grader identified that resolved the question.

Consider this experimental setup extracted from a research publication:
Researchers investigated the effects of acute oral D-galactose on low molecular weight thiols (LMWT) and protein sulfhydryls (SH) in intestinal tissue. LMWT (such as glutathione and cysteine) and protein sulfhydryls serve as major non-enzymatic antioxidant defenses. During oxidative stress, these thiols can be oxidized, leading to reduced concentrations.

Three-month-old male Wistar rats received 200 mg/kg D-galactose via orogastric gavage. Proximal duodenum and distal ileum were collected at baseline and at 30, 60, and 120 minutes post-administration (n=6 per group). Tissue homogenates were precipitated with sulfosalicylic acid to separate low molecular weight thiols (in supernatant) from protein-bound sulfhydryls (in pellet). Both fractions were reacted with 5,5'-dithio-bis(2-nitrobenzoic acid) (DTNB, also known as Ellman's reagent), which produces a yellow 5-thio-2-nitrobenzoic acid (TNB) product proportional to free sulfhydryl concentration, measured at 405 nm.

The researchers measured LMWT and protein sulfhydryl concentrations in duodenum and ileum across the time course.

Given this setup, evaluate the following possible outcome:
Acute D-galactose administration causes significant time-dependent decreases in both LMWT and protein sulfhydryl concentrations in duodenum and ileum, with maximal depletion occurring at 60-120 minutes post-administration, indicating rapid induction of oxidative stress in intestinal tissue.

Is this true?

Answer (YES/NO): NO